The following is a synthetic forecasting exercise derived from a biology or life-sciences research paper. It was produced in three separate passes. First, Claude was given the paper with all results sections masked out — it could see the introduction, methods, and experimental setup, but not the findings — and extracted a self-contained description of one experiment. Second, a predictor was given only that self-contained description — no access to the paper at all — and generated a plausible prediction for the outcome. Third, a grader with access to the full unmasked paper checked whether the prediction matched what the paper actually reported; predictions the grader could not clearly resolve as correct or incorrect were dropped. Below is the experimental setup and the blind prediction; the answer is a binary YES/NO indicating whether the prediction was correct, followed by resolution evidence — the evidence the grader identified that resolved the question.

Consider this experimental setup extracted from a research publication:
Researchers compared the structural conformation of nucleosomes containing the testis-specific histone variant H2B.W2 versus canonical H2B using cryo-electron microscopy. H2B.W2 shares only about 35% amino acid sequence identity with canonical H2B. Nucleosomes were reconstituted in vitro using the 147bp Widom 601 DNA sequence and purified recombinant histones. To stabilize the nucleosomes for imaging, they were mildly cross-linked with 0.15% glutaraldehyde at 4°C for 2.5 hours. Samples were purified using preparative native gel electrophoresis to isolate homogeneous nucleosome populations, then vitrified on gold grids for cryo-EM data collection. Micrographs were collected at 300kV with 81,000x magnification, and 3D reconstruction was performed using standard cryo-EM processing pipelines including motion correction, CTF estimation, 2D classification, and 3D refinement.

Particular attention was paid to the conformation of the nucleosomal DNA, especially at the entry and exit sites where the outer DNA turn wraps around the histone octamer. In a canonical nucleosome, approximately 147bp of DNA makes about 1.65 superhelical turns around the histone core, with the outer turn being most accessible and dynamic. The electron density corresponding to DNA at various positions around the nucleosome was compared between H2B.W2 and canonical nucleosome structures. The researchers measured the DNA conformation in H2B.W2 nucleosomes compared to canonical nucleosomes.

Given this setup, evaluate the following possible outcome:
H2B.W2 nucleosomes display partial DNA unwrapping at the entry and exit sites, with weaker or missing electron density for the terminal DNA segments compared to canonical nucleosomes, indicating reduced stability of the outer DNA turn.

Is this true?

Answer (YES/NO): YES